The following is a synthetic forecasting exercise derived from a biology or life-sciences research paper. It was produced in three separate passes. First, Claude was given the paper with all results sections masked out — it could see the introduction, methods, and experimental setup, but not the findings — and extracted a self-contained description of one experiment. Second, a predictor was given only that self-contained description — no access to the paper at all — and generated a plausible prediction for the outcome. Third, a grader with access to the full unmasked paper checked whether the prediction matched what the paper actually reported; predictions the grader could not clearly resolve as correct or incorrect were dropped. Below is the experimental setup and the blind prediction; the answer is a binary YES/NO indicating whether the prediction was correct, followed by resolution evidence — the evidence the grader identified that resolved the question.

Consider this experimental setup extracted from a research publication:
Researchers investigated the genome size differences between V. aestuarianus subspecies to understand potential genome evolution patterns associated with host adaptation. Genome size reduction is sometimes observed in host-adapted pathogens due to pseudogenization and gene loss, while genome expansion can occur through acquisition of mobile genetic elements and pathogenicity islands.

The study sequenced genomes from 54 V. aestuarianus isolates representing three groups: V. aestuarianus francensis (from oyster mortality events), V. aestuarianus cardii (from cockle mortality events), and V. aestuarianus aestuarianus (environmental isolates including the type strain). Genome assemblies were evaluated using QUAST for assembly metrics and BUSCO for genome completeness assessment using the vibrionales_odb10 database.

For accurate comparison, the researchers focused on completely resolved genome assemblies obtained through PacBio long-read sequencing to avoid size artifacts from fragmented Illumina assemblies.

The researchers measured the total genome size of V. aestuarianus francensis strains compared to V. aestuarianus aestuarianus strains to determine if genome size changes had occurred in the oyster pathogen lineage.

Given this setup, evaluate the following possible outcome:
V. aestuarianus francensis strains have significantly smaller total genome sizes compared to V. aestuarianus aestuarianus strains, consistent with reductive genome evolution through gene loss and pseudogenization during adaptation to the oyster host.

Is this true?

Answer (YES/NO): NO